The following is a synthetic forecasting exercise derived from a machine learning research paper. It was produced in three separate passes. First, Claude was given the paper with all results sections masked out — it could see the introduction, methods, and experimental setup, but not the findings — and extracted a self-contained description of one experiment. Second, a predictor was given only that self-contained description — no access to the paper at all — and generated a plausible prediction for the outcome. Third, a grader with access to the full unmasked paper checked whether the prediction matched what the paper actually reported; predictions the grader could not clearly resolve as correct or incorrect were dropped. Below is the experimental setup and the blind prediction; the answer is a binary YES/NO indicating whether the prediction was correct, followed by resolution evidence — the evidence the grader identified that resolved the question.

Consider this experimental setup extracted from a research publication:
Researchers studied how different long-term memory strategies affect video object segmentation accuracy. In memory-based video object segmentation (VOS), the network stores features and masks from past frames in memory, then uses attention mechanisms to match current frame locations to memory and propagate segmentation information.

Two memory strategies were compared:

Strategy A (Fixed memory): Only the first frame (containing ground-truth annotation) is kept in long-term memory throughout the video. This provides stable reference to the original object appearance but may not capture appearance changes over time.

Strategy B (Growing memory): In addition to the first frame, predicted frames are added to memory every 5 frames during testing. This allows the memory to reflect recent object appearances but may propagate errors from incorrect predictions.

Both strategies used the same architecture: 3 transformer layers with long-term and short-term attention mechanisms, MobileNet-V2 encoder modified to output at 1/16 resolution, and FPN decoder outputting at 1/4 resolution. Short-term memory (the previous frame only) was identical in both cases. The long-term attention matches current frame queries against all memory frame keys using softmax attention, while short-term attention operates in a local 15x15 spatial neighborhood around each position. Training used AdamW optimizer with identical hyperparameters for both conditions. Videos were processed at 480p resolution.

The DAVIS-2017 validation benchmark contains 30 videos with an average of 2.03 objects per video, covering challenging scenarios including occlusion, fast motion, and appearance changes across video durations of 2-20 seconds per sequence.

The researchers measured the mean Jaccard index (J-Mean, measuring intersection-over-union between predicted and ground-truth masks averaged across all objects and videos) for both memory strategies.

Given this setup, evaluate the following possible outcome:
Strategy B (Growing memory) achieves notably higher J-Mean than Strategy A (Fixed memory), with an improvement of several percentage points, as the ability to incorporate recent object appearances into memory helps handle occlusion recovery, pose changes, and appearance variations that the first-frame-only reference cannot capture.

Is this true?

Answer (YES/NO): NO